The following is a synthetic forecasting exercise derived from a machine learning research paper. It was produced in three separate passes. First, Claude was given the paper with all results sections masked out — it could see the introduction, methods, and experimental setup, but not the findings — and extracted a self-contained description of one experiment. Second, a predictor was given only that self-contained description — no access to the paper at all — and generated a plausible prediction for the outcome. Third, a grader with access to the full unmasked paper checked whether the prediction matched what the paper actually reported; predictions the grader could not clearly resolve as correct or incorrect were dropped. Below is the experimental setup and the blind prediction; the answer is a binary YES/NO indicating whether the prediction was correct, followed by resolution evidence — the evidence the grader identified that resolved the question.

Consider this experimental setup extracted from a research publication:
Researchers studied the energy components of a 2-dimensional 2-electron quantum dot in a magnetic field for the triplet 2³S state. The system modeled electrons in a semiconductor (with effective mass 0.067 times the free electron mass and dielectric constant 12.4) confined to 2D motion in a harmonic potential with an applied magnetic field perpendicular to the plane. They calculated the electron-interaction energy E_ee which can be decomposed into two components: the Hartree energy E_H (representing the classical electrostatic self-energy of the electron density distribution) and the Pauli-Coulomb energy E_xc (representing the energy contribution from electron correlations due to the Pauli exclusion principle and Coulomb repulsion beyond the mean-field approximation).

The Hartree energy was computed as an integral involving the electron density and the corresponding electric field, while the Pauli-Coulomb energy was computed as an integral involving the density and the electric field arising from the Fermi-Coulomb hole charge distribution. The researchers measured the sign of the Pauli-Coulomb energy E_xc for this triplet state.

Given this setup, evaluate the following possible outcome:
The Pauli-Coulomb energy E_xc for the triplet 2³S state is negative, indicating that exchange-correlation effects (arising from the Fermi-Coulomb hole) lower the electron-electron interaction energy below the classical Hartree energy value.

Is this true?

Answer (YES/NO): YES